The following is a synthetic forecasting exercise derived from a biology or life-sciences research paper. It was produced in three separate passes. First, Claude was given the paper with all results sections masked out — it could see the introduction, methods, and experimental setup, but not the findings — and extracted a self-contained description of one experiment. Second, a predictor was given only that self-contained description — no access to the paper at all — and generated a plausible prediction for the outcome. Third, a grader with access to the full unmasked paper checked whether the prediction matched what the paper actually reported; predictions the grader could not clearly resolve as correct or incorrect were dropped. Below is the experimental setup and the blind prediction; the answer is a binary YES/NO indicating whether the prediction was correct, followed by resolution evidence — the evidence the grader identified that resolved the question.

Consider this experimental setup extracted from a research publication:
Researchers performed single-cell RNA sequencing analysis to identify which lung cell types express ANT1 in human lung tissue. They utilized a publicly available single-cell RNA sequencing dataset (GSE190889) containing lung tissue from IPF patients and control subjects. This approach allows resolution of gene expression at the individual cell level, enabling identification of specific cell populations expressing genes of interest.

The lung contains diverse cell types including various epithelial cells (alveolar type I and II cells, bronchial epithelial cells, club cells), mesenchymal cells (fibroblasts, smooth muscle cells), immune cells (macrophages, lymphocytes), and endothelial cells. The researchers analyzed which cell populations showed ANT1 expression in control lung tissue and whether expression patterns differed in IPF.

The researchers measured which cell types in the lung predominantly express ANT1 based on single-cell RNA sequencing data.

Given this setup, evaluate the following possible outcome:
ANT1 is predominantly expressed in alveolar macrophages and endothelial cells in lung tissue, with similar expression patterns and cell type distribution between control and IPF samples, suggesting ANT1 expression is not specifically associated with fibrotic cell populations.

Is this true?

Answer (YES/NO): NO